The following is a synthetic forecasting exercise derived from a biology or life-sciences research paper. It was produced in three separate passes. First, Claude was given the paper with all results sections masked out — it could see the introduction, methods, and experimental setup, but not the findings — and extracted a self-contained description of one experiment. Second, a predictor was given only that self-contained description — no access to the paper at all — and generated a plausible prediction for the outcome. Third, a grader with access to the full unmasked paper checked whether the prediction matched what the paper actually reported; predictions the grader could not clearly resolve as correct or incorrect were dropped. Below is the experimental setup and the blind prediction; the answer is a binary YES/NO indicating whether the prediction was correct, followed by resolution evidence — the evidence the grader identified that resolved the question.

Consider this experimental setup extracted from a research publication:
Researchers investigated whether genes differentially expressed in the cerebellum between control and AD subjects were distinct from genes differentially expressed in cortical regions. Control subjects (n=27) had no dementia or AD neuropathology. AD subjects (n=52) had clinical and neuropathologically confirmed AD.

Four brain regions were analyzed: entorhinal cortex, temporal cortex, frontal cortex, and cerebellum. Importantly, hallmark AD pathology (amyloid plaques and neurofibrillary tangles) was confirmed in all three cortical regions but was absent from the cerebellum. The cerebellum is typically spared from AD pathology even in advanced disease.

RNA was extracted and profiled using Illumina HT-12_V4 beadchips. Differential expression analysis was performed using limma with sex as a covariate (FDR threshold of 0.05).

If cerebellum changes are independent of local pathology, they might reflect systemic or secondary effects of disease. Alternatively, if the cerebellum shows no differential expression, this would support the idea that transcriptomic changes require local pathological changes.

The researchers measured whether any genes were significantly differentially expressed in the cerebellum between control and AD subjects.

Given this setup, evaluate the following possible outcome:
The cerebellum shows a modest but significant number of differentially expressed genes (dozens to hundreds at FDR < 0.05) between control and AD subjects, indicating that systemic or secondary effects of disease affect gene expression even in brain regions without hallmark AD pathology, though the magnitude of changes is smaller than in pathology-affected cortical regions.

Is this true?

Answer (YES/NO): YES